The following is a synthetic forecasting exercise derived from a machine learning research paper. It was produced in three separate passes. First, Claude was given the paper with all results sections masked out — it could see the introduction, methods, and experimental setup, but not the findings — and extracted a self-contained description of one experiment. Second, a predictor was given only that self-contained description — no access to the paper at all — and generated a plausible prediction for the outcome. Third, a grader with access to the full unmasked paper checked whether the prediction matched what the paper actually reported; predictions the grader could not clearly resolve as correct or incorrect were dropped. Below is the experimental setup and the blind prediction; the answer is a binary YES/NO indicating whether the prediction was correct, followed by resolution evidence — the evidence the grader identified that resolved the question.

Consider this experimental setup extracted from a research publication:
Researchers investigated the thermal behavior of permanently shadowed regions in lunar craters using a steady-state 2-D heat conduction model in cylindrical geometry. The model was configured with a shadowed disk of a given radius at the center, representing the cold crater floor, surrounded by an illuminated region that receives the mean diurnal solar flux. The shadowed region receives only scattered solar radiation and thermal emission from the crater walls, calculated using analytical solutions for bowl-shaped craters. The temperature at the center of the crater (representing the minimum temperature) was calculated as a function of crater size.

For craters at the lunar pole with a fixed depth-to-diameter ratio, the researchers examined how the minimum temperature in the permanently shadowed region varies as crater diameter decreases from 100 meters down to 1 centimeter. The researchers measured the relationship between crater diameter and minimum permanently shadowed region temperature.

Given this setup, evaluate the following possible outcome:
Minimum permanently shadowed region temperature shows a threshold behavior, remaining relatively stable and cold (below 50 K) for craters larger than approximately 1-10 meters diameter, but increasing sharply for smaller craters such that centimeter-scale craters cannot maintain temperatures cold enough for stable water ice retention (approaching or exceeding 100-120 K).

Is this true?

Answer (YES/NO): NO